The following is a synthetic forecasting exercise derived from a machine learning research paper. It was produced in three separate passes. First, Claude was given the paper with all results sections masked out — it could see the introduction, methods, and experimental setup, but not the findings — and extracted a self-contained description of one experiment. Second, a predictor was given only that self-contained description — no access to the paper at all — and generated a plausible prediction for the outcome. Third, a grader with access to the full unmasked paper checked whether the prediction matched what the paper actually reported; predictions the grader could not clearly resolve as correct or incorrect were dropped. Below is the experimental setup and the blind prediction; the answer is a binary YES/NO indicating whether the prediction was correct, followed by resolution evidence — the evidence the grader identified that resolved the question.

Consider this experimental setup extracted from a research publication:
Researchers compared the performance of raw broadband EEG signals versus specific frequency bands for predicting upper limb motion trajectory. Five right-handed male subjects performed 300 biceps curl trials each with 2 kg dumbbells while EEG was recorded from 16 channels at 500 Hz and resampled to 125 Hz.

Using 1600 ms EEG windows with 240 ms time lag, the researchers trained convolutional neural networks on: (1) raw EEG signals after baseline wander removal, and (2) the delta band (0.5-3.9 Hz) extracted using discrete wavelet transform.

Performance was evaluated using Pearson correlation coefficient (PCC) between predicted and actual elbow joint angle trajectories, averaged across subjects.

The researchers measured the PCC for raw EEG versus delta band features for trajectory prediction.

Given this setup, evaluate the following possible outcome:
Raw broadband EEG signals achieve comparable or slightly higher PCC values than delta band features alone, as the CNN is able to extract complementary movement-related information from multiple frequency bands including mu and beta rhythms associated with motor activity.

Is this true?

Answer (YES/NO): NO